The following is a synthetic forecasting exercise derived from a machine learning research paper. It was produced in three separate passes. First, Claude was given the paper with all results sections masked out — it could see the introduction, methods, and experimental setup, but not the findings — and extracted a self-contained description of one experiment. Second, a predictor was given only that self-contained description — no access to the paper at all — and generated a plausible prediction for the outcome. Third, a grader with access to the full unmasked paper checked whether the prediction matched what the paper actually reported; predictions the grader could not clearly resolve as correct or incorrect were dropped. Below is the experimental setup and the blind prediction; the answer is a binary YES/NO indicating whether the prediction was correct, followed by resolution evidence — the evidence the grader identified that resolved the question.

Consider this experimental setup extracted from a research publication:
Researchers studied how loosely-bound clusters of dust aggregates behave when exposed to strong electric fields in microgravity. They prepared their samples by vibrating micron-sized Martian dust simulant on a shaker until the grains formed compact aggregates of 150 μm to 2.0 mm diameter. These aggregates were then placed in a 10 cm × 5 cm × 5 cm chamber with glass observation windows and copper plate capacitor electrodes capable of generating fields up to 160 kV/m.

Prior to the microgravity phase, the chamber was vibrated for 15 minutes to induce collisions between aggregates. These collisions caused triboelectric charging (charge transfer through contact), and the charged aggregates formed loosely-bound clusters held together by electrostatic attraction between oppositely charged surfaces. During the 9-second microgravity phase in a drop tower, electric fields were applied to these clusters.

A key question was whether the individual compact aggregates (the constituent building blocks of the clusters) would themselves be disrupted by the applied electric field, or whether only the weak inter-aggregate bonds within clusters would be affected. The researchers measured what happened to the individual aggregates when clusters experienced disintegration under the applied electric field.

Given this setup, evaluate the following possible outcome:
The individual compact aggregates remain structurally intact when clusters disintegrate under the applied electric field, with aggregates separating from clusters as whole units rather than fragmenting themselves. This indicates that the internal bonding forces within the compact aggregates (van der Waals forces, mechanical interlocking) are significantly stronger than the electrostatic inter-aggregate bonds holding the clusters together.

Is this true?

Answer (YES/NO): YES